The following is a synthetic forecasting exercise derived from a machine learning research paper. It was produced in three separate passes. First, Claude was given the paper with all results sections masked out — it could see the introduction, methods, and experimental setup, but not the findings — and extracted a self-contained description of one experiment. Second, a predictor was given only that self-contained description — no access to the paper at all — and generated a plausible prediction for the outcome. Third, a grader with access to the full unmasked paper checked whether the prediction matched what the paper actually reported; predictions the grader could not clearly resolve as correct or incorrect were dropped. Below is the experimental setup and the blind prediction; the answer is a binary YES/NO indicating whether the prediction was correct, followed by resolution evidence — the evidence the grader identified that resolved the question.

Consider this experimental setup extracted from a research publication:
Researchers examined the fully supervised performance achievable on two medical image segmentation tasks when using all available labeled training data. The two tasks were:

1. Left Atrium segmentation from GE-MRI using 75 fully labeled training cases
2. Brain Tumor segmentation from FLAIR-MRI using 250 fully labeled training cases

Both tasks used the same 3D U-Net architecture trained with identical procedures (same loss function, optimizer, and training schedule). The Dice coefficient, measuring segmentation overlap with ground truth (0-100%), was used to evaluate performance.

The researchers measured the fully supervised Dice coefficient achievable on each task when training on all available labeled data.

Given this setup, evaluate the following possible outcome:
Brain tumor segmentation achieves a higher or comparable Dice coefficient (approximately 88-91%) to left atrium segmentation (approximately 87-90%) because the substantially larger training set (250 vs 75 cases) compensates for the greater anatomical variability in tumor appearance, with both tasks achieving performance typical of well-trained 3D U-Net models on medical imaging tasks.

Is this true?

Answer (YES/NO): NO